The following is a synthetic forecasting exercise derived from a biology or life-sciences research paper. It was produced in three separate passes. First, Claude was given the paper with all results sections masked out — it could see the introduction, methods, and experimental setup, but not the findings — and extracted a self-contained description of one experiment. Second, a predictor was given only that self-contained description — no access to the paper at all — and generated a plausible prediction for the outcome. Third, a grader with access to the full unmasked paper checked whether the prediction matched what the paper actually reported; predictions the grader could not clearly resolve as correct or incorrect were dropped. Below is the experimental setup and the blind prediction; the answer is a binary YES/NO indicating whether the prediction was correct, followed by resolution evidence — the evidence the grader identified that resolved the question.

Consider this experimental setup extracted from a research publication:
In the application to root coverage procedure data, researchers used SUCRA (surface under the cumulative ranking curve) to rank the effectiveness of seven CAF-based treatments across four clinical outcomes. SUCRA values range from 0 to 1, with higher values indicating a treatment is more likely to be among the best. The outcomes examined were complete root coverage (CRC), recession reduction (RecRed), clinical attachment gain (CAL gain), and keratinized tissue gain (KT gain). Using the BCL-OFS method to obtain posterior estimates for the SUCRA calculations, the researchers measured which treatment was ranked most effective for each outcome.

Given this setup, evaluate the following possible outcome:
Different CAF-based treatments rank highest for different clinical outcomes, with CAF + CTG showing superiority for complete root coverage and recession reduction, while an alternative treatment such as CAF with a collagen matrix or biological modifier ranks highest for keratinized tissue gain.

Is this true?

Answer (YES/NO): NO